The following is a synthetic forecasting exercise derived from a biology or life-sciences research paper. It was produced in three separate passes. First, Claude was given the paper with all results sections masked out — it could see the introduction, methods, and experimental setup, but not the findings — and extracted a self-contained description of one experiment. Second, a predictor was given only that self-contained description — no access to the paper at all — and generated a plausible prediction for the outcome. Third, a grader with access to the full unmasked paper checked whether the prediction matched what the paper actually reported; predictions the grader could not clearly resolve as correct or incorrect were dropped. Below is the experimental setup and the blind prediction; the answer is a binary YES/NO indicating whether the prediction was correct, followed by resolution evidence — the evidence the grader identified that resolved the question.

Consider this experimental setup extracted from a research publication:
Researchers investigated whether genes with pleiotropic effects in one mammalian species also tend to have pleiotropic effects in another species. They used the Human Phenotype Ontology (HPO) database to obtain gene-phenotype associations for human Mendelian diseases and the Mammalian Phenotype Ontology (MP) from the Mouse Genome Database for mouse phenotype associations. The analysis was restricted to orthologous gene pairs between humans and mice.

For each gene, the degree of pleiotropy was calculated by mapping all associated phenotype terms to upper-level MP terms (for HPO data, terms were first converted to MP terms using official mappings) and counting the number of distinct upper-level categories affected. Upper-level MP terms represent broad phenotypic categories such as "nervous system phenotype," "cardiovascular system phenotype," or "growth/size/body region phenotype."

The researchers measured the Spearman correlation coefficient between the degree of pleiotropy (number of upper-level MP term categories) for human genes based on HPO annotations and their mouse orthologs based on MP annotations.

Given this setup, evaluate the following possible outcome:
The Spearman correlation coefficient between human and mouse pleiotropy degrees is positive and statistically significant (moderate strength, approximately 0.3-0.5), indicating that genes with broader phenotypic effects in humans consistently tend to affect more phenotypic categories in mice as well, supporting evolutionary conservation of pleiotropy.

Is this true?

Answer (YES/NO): NO